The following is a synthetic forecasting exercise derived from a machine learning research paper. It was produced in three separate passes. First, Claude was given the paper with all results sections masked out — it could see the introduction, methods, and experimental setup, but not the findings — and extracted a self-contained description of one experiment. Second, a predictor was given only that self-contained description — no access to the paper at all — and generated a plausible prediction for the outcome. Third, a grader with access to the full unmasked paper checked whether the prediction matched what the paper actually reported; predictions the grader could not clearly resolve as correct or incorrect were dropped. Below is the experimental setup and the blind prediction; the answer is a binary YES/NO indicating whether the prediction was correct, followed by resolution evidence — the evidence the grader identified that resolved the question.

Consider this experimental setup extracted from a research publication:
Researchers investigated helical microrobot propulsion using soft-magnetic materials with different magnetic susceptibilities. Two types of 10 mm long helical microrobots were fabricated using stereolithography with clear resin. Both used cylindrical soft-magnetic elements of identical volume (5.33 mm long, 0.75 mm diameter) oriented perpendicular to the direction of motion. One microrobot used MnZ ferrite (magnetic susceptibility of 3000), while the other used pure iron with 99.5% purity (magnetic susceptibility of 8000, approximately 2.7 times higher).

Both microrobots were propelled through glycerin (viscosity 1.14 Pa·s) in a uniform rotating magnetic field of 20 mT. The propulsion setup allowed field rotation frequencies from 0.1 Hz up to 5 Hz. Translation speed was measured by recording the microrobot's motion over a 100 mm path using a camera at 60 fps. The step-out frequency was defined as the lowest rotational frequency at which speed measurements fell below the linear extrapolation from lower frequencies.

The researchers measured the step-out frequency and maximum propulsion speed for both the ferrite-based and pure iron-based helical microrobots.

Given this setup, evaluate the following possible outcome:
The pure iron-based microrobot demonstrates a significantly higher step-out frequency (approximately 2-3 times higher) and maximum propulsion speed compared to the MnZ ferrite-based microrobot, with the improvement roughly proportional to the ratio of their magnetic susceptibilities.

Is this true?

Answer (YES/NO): NO